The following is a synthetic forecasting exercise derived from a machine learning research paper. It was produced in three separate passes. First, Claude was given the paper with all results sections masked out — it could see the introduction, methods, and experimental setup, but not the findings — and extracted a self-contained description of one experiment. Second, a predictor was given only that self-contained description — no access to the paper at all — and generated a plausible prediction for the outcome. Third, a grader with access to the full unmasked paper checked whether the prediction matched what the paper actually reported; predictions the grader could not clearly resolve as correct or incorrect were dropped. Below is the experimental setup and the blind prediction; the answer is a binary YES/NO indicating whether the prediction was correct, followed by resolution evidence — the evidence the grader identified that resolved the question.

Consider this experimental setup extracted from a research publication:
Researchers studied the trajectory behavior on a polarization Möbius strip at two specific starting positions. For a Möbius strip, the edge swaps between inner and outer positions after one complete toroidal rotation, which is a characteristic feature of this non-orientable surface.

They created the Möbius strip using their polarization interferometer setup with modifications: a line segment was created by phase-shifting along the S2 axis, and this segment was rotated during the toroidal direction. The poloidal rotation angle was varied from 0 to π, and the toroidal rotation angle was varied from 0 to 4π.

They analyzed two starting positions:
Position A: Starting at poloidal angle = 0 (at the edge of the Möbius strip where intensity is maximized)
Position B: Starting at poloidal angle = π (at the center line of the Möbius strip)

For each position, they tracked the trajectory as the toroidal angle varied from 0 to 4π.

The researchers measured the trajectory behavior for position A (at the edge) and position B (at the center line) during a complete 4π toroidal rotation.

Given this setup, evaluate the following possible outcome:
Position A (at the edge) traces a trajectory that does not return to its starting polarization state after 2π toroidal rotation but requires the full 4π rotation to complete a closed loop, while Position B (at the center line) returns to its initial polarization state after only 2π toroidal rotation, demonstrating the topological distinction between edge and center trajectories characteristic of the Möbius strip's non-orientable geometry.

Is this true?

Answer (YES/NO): YES